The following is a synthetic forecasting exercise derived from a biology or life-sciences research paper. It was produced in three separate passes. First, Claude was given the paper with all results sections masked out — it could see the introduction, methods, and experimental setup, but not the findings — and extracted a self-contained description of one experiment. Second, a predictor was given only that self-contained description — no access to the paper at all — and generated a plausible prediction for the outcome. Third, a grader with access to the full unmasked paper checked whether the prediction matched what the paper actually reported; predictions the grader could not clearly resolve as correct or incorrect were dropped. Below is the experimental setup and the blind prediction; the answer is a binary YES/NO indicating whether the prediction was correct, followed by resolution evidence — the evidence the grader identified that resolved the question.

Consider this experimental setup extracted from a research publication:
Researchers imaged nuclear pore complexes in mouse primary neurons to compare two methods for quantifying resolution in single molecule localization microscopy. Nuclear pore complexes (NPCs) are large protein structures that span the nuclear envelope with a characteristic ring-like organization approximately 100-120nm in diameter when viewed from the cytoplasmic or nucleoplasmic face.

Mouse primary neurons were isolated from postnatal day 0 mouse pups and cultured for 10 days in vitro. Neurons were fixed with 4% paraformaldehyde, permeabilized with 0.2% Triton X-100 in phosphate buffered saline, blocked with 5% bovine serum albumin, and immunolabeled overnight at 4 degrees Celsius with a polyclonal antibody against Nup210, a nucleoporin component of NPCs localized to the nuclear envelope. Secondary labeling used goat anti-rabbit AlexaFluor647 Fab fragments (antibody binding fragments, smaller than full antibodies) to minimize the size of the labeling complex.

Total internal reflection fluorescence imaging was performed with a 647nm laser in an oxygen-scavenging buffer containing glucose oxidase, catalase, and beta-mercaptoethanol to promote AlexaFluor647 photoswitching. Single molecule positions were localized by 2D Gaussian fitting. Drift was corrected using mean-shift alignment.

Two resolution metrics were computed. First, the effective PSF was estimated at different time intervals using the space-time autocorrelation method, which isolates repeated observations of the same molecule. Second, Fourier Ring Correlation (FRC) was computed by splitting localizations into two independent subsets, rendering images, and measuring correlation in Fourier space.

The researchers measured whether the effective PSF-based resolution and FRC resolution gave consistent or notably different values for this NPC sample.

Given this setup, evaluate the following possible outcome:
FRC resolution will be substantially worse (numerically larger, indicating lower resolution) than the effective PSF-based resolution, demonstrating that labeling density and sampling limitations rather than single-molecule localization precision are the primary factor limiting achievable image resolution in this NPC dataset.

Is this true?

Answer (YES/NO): NO